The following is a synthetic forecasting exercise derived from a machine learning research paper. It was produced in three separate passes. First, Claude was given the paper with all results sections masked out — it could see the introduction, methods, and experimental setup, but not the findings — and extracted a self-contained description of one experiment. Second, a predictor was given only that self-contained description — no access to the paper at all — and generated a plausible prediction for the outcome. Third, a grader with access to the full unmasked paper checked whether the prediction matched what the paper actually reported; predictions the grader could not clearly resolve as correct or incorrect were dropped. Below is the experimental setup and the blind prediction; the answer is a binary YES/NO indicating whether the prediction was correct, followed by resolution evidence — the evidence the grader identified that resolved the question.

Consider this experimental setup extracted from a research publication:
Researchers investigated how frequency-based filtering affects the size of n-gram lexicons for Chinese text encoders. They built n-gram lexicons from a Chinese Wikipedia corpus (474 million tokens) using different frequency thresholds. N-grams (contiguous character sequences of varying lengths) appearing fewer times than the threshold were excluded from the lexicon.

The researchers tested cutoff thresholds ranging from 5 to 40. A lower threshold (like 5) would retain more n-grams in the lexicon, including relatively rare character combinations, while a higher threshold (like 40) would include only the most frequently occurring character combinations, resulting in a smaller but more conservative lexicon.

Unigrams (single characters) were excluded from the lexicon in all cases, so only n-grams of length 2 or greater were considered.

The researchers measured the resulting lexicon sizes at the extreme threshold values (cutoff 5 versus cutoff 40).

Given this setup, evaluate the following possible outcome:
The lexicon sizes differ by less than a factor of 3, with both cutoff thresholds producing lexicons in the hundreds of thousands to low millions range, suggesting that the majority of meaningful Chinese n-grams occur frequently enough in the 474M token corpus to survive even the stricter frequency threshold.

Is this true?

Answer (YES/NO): NO